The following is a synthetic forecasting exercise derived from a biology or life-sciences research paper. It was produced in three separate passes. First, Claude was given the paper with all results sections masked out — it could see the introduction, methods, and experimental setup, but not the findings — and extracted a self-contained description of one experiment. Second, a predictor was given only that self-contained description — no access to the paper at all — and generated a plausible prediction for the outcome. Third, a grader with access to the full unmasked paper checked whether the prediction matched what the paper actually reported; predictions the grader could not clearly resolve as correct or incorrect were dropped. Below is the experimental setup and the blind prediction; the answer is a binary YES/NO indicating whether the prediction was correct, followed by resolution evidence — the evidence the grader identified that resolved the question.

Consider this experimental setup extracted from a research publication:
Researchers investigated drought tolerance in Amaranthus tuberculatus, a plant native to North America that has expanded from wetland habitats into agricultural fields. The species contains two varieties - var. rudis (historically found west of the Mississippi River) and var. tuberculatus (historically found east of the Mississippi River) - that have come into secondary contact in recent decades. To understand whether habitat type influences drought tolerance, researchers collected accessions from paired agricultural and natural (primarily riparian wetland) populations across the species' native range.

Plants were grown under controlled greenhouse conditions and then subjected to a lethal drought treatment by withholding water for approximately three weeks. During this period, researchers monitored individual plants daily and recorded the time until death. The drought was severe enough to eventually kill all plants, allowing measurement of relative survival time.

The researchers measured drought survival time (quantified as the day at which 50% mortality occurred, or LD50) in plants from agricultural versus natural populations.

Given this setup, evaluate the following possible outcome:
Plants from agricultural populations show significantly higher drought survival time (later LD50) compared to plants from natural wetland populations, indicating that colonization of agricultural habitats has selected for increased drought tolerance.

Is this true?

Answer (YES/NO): YES